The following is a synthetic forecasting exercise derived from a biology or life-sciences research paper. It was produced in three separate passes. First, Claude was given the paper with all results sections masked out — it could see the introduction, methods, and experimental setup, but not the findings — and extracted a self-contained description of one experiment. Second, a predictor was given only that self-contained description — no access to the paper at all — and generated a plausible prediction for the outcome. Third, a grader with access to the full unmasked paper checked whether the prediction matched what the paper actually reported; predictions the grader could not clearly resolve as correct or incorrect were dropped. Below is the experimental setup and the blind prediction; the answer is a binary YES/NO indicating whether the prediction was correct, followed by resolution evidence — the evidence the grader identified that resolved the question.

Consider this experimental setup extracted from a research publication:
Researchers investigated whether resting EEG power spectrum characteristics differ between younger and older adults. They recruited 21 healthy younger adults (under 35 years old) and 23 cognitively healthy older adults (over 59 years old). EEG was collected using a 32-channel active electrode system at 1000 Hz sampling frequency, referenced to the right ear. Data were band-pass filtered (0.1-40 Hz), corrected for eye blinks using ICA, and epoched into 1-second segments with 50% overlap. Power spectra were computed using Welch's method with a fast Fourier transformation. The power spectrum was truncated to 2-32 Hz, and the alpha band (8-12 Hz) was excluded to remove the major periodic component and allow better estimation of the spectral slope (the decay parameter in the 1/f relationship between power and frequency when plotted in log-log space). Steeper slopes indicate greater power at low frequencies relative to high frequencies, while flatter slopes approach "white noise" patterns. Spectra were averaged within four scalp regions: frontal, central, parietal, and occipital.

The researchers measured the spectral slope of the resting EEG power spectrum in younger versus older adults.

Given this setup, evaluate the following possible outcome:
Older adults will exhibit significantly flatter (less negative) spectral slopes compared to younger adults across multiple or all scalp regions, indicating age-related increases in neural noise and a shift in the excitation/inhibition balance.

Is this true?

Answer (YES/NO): YES